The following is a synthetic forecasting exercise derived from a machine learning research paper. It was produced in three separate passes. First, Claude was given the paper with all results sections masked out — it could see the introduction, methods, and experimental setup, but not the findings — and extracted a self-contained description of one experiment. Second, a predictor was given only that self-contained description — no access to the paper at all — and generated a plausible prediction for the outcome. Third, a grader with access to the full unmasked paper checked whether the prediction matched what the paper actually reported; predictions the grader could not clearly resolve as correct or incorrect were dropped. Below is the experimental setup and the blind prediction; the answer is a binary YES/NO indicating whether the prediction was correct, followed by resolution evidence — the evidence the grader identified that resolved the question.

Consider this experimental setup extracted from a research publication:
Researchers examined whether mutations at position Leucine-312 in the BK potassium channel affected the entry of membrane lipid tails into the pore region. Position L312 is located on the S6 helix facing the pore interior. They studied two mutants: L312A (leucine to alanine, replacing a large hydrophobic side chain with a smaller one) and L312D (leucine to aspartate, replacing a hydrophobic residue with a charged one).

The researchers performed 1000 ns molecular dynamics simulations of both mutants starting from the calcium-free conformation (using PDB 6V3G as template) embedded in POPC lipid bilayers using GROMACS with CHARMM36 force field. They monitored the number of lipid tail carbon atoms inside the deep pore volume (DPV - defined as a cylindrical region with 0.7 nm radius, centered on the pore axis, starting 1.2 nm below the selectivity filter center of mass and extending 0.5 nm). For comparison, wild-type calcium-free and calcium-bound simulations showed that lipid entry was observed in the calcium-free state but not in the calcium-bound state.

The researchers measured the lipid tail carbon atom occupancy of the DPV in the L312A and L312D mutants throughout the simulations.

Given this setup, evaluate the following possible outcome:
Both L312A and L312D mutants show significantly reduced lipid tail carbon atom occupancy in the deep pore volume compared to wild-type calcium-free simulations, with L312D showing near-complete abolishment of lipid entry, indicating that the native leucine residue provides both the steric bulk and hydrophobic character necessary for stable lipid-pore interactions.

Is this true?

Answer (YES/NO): NO